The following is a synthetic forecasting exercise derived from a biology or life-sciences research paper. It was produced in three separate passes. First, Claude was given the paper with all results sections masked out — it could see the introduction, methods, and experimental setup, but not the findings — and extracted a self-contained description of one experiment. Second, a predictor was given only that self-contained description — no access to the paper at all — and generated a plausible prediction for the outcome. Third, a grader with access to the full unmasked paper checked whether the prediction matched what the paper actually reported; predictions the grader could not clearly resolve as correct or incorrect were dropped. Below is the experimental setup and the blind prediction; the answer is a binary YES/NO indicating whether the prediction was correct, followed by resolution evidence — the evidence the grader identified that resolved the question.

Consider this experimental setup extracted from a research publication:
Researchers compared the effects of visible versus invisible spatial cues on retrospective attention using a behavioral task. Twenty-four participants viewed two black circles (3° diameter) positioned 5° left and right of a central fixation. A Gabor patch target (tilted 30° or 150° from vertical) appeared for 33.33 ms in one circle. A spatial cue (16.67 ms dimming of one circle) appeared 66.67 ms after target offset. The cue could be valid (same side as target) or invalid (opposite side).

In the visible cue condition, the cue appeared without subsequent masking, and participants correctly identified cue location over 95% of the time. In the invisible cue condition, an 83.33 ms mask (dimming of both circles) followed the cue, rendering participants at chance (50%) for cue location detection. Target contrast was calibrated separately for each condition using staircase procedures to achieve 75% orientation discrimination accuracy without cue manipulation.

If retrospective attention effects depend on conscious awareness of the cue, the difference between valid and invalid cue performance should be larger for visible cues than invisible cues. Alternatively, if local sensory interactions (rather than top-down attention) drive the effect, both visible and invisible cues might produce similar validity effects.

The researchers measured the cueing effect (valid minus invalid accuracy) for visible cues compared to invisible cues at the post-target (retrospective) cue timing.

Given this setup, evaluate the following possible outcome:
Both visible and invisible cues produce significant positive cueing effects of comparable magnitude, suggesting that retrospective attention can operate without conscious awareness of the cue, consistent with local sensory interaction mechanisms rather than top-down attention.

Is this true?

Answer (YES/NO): NO